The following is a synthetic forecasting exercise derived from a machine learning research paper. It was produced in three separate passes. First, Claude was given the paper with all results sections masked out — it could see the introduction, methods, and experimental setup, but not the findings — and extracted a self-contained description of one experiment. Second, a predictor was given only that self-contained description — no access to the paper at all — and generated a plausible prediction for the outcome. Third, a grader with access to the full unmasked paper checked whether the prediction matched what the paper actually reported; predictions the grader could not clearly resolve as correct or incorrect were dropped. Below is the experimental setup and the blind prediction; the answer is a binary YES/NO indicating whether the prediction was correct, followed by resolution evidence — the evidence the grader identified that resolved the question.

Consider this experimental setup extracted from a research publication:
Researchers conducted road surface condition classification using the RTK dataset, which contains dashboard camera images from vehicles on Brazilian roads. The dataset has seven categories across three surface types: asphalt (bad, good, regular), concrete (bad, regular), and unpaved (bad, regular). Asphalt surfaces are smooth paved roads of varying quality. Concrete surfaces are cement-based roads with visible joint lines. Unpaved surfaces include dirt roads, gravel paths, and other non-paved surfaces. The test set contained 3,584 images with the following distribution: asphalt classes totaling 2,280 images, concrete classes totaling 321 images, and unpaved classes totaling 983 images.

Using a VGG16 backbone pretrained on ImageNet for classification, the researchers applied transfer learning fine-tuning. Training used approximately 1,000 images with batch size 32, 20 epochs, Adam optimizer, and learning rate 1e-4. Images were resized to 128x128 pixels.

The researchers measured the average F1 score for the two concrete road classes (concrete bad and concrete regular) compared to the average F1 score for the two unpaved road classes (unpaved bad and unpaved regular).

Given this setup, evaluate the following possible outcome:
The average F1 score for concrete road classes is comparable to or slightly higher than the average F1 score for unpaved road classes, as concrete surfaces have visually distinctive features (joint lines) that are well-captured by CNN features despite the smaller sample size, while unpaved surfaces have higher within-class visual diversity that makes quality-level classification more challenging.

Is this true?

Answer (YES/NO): NO